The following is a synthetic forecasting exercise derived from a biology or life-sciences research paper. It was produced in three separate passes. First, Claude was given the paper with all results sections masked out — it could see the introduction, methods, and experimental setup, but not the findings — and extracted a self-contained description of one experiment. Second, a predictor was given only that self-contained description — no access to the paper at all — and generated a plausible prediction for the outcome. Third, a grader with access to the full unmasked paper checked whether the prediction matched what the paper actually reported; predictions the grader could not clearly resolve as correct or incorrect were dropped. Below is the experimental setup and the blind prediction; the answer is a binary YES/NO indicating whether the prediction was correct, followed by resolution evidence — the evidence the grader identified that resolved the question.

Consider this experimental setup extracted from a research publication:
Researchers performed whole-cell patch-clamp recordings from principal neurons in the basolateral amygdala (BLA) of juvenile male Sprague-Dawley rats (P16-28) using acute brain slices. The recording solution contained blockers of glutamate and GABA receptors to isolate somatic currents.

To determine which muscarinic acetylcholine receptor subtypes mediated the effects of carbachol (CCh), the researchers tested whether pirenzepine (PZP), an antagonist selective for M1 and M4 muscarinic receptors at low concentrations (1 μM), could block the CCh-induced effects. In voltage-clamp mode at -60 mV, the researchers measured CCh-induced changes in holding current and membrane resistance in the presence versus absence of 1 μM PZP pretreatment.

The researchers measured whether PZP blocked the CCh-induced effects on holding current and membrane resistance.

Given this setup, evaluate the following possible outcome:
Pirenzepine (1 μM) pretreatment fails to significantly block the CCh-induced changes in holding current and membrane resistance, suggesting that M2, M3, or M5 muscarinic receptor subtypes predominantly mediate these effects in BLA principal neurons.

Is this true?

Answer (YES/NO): NO